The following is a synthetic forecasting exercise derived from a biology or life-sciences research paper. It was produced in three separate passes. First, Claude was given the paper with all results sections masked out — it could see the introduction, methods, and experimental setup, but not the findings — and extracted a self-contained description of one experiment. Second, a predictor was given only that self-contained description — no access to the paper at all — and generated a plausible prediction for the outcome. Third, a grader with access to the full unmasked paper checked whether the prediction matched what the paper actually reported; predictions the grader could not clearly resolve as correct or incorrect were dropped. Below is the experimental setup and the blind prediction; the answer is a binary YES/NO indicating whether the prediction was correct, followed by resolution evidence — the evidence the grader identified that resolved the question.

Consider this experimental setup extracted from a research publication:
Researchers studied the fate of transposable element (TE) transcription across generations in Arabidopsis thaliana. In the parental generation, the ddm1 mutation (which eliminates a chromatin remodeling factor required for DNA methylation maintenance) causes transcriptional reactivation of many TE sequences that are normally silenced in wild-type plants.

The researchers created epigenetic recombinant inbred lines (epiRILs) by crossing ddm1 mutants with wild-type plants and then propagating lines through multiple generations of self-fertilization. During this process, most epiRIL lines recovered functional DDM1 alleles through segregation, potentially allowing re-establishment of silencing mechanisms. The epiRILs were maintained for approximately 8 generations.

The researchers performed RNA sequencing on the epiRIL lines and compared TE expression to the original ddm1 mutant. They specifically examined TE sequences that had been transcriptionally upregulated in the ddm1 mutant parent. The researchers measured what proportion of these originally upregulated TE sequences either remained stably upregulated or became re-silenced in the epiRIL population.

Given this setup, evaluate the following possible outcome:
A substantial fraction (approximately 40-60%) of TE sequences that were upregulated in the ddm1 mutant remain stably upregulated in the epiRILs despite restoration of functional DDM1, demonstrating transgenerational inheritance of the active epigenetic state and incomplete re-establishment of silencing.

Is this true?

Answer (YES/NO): NO